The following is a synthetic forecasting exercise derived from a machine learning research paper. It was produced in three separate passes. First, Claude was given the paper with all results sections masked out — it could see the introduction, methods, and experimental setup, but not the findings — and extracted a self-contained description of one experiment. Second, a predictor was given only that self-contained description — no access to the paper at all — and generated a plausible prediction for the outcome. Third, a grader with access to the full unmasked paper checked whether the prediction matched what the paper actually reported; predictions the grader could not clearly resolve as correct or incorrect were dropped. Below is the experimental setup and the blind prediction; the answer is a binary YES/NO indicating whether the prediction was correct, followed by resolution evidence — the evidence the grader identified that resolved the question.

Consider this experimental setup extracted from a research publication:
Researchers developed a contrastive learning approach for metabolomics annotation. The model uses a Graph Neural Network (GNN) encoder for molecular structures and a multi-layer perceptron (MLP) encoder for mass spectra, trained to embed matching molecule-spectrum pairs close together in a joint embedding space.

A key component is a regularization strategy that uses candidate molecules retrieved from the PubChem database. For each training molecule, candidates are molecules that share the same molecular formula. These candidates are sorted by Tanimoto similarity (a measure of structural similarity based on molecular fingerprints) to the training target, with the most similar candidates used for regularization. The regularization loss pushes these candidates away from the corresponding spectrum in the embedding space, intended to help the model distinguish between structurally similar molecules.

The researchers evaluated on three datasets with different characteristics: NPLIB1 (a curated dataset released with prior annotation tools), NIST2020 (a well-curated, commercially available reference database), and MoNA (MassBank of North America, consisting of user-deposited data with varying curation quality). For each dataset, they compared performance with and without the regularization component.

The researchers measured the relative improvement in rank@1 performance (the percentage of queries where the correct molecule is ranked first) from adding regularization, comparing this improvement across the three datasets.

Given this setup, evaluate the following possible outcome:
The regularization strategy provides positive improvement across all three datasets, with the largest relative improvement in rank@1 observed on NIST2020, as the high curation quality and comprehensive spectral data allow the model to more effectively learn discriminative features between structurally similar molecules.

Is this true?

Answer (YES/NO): NO